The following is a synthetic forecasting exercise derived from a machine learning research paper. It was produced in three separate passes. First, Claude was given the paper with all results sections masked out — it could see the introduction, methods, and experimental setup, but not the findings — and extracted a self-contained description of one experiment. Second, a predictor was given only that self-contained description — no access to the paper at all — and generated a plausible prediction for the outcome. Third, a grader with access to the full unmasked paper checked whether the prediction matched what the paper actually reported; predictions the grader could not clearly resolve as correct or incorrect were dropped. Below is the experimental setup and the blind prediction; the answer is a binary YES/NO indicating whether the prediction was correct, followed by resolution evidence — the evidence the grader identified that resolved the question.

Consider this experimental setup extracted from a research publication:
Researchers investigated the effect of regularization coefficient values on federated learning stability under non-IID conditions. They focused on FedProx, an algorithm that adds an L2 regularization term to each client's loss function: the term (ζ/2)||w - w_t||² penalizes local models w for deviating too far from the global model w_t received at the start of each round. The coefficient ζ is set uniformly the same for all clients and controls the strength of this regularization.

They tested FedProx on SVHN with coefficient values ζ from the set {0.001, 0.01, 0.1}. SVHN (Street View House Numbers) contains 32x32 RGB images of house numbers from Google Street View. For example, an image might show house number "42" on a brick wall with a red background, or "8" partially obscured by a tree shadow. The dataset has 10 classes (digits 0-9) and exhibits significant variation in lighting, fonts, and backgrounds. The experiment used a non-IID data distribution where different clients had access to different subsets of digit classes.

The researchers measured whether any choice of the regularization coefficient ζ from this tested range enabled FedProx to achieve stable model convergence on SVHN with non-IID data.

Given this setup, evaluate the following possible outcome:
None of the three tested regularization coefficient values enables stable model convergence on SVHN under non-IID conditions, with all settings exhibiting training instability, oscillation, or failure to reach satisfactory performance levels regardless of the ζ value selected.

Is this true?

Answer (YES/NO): YES